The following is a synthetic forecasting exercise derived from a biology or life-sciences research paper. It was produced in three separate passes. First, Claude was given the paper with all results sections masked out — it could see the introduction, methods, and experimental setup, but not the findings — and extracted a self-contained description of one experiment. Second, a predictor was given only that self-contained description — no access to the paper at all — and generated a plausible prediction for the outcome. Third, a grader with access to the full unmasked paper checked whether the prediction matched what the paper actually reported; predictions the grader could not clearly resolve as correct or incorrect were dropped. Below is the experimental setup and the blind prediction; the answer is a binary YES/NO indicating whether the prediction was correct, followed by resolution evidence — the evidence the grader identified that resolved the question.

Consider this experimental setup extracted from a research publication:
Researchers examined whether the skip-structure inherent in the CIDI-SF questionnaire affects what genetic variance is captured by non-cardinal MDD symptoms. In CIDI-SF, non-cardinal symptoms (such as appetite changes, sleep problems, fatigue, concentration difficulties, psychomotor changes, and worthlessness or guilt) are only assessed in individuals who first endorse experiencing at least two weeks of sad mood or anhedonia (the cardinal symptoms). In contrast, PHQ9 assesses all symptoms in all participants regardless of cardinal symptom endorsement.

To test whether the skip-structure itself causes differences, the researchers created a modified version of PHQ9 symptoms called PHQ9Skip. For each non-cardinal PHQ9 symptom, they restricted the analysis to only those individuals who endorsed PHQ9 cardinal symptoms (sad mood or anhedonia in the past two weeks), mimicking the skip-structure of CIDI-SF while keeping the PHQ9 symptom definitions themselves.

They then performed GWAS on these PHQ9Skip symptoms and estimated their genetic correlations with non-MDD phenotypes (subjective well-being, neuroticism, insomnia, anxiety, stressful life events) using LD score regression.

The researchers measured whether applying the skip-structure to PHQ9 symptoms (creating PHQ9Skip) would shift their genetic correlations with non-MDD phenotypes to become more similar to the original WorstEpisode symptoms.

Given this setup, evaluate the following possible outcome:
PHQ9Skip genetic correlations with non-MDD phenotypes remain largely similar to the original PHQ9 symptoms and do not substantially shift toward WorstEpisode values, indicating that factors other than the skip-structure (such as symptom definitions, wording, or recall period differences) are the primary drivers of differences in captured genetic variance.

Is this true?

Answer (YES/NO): YES